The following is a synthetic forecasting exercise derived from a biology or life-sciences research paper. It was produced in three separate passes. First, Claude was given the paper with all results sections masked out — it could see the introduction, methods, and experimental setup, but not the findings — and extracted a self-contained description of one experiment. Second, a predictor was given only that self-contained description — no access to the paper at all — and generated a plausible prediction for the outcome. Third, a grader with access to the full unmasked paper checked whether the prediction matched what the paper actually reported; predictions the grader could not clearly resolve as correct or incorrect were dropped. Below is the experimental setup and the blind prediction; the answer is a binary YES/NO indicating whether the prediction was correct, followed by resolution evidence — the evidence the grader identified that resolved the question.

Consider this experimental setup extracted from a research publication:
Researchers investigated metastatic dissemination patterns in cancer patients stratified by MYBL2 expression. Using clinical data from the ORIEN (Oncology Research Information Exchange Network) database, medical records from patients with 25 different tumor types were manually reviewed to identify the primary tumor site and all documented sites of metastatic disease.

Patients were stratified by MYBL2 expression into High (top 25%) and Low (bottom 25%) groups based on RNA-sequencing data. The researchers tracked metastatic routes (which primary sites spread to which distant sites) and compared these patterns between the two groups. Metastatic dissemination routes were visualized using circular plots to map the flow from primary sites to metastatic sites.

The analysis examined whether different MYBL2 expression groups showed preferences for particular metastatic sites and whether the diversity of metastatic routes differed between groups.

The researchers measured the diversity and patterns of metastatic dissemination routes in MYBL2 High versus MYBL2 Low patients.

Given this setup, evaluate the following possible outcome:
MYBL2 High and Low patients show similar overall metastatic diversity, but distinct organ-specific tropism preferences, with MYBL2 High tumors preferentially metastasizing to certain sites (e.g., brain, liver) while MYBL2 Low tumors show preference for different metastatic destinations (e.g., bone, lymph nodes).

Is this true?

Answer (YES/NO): NO